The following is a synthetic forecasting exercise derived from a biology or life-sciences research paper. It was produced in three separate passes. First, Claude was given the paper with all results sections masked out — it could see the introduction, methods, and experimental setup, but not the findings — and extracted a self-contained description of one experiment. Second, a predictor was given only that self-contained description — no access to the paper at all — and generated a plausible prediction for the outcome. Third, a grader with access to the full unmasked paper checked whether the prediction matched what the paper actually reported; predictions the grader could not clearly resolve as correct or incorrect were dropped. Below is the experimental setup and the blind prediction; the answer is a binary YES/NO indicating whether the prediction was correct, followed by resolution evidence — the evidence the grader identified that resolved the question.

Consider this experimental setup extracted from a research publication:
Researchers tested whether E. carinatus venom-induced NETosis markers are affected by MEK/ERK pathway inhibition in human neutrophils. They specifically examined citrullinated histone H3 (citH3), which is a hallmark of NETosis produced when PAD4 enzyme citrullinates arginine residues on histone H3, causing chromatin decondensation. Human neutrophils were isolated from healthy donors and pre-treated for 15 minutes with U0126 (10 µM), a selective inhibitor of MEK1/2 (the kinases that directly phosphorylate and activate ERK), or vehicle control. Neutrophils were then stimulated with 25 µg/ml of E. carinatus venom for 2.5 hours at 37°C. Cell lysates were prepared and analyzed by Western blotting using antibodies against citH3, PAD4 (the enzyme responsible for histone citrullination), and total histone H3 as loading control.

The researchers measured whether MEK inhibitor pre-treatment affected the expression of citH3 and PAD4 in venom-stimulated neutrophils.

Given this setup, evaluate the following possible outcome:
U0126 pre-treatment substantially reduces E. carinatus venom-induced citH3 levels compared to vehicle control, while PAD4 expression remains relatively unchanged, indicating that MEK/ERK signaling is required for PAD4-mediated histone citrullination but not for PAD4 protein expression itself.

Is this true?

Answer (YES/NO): NO